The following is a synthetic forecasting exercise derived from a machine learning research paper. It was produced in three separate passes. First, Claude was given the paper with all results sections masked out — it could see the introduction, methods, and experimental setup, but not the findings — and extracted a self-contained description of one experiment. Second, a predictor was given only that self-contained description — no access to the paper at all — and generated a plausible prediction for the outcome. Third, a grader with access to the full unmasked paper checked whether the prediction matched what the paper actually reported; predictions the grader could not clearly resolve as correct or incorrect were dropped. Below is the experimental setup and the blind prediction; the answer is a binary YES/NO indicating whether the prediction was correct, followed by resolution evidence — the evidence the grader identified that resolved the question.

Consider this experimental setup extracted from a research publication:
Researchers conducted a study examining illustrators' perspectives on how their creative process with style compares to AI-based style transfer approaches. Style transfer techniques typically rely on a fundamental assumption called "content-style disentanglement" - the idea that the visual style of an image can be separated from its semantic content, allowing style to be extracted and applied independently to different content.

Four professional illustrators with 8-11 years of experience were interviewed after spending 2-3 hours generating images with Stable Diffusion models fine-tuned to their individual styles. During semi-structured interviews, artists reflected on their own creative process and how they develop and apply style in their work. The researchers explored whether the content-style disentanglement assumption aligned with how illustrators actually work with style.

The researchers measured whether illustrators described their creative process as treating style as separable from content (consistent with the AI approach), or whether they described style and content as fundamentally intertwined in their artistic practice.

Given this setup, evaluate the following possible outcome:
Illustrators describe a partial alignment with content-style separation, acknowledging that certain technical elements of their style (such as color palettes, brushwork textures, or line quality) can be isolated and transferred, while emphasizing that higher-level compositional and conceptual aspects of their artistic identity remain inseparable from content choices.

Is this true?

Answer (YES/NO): NO